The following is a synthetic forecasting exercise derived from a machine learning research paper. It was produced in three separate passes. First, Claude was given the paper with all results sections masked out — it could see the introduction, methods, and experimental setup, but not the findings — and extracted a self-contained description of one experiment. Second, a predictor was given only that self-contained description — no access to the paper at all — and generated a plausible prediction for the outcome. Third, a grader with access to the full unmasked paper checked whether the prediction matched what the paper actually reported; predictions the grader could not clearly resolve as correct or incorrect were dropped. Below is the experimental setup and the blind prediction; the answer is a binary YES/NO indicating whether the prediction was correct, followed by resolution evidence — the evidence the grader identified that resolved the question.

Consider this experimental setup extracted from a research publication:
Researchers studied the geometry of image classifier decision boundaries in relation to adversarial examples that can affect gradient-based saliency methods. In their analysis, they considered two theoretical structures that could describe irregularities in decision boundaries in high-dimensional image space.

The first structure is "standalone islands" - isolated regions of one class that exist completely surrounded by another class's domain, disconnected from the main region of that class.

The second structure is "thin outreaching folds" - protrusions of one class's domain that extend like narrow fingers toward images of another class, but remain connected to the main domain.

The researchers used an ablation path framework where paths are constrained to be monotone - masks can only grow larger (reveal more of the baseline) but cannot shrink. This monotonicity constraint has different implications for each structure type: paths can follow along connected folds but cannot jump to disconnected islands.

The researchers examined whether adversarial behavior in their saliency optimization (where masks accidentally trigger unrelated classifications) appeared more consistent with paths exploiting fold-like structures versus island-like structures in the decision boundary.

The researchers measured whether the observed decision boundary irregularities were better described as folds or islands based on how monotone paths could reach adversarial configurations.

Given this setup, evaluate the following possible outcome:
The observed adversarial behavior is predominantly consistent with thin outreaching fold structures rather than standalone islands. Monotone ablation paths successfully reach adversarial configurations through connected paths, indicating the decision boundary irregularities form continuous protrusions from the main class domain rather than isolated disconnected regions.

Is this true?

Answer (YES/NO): YES